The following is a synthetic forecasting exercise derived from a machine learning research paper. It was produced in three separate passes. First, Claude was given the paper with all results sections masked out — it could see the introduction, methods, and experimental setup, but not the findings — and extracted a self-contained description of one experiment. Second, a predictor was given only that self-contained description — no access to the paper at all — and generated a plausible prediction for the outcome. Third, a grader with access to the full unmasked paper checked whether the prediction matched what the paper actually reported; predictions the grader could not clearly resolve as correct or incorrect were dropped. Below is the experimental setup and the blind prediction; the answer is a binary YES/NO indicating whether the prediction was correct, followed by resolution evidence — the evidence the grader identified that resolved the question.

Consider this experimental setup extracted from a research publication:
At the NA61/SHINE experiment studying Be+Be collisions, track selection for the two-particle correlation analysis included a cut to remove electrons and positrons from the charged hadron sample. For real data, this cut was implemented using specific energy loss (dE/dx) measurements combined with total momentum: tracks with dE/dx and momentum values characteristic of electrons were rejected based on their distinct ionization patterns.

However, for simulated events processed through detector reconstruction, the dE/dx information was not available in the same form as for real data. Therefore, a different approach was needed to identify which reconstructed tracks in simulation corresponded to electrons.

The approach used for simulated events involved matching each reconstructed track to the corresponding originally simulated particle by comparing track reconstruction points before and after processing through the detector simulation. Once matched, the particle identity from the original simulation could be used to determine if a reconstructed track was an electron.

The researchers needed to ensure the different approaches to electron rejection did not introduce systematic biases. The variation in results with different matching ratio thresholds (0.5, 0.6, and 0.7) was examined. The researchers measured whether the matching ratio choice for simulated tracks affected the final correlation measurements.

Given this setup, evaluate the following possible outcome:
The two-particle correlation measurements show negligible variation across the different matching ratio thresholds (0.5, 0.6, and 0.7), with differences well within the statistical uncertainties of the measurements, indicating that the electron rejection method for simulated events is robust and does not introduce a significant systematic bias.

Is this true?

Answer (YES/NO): NO